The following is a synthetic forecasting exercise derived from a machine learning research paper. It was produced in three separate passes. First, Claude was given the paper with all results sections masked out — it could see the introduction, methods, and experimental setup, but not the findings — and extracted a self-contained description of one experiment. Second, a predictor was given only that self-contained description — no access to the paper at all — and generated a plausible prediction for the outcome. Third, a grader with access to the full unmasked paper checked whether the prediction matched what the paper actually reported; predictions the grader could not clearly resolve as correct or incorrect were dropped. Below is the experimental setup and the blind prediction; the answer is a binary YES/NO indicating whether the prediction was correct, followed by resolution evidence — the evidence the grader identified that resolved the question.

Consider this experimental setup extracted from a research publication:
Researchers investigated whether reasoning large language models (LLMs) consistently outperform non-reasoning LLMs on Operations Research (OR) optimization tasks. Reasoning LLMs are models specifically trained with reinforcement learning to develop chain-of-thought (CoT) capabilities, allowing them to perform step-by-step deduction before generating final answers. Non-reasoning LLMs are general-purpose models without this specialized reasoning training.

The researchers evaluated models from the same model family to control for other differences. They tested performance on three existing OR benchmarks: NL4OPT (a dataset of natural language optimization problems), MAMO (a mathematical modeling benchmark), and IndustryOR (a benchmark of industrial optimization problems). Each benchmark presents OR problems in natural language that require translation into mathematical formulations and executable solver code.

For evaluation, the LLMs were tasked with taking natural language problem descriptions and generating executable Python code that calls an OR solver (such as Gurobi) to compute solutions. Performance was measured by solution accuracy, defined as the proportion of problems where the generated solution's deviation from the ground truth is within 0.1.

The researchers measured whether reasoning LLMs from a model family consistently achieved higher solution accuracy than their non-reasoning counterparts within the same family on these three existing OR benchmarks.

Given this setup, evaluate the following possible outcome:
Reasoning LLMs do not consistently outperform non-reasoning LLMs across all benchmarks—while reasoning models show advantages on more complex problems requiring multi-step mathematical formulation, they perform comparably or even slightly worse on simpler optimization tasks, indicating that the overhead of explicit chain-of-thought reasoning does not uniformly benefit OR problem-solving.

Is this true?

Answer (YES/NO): NO